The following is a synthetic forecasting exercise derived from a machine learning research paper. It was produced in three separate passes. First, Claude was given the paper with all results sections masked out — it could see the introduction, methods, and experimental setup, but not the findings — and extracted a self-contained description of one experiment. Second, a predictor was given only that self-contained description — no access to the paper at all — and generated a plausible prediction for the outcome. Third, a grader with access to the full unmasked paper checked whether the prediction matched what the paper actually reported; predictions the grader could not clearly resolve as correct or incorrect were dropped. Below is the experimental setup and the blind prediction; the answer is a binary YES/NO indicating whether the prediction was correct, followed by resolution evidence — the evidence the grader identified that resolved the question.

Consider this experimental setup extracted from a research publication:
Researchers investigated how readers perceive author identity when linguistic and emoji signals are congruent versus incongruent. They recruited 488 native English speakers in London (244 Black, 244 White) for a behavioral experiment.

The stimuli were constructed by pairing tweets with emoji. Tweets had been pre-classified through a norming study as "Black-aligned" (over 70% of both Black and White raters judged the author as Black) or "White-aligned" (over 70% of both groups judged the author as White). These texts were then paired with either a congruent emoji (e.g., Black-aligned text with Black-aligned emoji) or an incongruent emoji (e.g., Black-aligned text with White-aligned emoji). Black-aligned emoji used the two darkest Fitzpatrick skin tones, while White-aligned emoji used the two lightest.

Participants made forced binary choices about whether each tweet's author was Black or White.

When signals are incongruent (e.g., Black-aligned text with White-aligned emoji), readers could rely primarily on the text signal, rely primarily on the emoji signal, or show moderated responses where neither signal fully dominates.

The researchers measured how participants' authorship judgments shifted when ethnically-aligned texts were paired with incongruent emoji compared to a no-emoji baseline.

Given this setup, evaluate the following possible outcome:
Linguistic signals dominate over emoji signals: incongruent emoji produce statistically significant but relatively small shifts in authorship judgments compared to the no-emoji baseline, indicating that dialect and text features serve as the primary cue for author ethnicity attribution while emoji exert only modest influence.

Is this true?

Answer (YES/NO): NO